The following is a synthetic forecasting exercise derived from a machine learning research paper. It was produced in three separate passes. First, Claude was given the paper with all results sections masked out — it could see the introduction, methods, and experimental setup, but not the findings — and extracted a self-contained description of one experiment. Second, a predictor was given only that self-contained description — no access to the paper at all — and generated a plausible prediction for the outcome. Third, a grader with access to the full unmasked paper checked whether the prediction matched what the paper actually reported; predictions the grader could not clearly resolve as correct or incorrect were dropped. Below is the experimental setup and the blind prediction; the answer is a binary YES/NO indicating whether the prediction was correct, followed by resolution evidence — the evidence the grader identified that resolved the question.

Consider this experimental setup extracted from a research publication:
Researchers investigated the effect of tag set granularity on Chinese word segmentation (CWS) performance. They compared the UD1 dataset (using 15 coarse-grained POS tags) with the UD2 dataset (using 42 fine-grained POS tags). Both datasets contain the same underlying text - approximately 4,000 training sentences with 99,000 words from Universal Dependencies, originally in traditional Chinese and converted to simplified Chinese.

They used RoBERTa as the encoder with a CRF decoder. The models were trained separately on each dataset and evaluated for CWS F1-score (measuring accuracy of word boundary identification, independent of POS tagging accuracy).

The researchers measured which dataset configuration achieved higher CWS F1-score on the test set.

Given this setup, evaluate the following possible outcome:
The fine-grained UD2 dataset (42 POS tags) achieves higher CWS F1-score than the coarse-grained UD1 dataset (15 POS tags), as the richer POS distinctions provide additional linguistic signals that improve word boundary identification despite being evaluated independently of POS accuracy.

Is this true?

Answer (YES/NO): NO